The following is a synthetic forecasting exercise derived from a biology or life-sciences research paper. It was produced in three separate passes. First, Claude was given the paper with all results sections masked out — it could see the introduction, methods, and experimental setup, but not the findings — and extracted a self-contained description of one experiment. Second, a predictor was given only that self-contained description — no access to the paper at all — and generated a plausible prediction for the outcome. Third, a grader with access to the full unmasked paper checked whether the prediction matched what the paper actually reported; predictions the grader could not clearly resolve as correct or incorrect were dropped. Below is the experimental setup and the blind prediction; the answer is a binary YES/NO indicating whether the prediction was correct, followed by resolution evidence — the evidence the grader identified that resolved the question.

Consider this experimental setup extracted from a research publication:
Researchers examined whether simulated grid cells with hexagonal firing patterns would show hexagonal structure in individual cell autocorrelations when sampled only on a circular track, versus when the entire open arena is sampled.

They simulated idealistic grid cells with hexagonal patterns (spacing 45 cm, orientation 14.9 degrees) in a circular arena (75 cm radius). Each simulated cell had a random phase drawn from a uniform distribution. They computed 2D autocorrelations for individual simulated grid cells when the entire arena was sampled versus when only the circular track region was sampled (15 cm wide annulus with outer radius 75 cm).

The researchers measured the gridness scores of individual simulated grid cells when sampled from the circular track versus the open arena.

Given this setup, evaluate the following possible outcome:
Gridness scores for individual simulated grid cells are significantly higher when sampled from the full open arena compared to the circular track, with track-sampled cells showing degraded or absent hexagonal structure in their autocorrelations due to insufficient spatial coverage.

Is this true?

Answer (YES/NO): YES